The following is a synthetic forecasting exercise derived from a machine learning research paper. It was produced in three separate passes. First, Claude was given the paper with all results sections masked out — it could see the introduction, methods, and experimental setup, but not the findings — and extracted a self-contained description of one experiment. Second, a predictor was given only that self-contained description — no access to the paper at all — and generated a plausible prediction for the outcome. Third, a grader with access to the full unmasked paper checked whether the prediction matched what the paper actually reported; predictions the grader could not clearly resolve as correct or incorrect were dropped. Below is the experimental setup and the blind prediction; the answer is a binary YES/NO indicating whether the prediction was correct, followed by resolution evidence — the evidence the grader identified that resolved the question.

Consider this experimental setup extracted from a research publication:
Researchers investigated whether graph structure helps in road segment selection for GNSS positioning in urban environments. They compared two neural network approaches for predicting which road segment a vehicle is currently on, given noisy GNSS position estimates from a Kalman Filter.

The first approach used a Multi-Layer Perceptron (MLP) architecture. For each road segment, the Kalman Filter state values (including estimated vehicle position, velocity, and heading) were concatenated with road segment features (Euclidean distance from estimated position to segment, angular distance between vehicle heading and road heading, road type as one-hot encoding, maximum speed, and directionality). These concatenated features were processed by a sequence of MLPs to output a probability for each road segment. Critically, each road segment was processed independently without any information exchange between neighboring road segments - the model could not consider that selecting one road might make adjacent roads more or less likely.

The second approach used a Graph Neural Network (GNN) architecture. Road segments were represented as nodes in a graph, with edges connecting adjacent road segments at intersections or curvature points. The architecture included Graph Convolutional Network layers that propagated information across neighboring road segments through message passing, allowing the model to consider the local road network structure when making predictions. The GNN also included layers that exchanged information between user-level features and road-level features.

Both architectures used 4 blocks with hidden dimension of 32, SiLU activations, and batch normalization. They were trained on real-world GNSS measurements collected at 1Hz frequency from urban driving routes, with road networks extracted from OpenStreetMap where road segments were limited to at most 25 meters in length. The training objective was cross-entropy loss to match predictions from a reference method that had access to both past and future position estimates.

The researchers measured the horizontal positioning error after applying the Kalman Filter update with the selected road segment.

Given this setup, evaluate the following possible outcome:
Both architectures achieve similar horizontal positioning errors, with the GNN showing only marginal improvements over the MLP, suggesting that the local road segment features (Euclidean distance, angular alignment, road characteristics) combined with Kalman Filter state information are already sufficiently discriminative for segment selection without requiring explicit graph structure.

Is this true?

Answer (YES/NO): NO